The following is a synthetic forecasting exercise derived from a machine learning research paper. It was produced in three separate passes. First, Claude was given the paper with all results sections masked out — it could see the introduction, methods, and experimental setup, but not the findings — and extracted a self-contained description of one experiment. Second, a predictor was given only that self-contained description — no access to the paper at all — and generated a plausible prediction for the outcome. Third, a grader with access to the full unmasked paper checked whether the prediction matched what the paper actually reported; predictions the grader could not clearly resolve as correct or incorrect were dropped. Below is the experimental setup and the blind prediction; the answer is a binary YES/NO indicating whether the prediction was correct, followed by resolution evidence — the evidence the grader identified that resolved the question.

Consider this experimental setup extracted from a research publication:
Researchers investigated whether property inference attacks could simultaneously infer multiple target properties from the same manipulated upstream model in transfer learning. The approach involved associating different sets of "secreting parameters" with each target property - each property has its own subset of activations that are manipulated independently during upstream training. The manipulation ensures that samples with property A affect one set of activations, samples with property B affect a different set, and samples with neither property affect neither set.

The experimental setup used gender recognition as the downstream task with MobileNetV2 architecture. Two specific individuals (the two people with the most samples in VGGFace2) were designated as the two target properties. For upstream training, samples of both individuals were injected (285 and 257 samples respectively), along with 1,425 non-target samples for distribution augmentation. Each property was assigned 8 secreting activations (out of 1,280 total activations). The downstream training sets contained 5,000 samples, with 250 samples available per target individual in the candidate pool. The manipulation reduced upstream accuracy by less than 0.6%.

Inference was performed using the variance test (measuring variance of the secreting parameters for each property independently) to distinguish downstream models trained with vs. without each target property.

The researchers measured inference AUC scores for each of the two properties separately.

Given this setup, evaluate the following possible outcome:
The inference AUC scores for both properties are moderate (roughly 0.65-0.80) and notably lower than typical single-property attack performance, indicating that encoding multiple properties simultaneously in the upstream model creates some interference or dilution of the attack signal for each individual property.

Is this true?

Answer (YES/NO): NO